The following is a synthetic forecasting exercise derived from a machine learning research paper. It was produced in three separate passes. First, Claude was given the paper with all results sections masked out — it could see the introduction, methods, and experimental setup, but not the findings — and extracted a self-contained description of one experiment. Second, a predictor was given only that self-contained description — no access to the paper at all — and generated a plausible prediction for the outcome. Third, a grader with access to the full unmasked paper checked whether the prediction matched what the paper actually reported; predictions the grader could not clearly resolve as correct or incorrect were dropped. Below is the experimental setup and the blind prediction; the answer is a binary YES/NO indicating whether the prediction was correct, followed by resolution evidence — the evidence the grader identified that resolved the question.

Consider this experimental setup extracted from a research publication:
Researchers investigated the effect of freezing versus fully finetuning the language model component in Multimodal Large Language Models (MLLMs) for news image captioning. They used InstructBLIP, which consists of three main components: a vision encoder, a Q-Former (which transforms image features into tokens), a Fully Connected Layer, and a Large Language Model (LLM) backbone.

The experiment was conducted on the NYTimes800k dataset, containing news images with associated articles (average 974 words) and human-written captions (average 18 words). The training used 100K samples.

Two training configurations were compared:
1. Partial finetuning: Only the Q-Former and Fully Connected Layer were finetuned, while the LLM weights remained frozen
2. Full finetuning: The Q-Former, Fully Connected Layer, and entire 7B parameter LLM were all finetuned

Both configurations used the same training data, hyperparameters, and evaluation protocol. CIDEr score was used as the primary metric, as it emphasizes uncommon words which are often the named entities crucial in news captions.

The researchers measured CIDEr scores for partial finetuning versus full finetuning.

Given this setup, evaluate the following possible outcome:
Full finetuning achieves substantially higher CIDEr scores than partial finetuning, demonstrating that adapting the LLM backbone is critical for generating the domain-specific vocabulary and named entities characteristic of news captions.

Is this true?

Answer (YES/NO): YES